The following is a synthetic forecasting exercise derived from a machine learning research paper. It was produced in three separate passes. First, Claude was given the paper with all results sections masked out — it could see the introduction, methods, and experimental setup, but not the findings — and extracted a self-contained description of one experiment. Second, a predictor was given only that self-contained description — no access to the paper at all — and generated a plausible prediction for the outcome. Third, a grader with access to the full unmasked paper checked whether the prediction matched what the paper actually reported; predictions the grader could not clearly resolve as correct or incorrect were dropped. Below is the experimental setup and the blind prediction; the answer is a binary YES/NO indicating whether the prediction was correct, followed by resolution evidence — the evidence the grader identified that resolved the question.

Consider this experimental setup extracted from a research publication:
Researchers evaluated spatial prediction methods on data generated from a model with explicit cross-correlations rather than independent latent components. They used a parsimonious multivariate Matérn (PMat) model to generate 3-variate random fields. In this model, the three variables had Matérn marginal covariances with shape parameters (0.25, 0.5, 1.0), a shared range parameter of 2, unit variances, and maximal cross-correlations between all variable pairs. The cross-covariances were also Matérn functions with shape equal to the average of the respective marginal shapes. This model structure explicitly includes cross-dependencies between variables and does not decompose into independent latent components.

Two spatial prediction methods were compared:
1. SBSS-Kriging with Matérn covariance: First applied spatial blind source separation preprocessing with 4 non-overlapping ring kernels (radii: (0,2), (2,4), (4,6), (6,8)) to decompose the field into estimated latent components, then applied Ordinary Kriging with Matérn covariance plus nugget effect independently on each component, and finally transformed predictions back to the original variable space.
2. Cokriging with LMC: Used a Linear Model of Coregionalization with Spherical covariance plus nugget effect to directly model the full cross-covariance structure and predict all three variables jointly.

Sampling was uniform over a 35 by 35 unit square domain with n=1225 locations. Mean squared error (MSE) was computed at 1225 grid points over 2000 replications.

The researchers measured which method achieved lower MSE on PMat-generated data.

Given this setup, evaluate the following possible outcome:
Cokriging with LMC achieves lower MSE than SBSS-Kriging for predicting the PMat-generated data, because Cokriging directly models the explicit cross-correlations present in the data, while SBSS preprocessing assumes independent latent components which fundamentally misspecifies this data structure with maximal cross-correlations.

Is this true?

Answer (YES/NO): YES